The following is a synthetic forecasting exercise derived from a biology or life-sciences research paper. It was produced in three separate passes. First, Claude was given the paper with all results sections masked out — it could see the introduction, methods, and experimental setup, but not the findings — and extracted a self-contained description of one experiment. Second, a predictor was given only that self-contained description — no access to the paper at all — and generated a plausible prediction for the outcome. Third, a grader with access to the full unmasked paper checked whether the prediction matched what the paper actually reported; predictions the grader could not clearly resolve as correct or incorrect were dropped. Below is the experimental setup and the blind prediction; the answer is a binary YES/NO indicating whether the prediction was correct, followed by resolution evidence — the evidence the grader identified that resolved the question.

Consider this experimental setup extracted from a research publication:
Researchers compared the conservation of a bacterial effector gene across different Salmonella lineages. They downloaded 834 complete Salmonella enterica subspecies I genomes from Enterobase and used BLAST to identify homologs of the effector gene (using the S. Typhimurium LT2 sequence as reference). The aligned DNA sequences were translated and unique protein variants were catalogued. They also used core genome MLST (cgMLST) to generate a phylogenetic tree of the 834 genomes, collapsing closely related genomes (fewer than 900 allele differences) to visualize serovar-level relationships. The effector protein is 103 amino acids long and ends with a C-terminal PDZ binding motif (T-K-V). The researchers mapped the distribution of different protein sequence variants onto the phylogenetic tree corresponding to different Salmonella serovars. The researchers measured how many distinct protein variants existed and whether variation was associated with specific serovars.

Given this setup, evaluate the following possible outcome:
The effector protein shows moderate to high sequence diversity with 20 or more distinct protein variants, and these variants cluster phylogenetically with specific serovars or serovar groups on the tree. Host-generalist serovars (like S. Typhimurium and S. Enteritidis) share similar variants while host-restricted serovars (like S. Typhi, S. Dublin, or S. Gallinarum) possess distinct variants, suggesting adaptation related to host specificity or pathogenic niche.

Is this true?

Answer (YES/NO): NO